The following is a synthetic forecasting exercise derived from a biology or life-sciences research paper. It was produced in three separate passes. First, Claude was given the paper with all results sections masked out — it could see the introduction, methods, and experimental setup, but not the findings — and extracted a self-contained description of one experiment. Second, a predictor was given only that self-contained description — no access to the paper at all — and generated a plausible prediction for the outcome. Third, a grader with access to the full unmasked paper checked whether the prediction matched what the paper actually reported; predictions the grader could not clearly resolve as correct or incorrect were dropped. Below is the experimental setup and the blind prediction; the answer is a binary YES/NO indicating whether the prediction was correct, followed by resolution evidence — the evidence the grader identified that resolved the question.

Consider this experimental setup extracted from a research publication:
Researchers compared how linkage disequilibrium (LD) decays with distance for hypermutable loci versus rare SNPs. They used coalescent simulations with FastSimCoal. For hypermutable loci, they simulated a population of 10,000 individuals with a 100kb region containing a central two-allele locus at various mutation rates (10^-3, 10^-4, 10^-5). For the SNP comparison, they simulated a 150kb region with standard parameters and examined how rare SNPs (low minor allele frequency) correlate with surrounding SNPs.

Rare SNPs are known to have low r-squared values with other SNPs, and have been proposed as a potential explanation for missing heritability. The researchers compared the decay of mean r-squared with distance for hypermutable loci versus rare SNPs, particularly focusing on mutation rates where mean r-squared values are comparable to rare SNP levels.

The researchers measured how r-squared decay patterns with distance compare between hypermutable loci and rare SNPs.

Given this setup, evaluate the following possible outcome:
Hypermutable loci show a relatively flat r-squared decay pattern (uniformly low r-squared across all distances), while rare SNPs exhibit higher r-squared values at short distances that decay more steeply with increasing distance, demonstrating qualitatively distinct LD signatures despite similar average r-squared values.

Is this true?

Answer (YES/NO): NO